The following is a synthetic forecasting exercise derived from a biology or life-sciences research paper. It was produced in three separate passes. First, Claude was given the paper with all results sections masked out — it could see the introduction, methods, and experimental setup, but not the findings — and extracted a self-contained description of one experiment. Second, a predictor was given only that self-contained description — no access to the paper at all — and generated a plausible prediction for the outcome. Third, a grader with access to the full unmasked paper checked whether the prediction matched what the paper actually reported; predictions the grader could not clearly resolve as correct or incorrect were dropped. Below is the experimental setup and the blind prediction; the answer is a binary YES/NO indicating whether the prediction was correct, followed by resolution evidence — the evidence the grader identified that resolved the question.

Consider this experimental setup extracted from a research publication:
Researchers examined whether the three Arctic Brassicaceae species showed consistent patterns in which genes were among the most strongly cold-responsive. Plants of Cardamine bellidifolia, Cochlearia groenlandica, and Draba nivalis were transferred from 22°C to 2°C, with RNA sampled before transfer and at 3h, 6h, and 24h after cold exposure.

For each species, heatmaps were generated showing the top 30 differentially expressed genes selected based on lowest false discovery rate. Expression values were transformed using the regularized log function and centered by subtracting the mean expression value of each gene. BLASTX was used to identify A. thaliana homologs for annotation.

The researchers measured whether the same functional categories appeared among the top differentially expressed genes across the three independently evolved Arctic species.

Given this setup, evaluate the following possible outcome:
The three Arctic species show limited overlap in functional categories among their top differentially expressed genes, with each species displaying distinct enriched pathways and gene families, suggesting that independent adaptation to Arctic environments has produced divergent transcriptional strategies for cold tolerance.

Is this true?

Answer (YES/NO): YES